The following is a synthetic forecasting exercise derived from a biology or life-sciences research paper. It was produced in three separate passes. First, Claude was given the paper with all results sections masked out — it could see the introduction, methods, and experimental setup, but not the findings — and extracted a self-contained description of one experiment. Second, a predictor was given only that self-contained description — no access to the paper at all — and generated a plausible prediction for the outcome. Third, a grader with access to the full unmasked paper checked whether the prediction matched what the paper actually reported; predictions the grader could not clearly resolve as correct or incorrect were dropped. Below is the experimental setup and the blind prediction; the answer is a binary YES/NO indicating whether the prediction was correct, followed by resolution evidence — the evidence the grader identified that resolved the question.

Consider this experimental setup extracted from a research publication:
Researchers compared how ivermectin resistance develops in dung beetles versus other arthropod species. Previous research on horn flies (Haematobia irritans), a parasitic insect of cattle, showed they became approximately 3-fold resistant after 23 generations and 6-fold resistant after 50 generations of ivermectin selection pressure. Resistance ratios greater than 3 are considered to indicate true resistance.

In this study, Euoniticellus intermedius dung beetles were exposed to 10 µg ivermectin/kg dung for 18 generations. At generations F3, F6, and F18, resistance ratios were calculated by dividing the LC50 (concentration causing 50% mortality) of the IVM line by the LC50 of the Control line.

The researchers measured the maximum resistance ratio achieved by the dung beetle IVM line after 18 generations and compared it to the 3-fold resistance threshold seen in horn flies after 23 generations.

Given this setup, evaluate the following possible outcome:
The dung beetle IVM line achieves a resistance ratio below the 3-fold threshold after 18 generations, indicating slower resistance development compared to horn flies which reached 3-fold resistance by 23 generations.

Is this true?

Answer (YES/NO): YES